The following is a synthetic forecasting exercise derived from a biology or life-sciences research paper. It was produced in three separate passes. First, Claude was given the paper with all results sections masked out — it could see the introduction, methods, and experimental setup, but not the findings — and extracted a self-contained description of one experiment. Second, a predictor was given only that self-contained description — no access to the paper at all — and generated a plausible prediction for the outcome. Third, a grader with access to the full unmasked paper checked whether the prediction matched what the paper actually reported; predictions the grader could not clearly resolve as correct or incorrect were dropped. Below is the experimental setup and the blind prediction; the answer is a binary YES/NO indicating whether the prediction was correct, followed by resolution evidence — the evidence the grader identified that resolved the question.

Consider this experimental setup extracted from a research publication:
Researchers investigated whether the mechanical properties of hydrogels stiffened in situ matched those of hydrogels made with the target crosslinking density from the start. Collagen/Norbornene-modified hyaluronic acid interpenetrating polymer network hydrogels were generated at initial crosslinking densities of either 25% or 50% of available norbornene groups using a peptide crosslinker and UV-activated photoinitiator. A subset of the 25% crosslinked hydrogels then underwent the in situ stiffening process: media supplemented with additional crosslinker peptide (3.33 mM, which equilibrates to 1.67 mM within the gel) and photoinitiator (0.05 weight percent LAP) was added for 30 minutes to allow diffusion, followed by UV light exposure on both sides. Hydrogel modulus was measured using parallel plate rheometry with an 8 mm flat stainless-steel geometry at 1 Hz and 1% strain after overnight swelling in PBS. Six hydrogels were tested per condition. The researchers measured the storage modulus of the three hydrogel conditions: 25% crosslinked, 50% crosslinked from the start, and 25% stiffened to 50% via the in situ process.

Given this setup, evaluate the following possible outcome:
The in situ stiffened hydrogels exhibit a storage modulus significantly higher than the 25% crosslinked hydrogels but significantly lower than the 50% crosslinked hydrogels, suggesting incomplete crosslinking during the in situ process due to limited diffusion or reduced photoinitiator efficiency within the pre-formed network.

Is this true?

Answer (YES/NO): NO